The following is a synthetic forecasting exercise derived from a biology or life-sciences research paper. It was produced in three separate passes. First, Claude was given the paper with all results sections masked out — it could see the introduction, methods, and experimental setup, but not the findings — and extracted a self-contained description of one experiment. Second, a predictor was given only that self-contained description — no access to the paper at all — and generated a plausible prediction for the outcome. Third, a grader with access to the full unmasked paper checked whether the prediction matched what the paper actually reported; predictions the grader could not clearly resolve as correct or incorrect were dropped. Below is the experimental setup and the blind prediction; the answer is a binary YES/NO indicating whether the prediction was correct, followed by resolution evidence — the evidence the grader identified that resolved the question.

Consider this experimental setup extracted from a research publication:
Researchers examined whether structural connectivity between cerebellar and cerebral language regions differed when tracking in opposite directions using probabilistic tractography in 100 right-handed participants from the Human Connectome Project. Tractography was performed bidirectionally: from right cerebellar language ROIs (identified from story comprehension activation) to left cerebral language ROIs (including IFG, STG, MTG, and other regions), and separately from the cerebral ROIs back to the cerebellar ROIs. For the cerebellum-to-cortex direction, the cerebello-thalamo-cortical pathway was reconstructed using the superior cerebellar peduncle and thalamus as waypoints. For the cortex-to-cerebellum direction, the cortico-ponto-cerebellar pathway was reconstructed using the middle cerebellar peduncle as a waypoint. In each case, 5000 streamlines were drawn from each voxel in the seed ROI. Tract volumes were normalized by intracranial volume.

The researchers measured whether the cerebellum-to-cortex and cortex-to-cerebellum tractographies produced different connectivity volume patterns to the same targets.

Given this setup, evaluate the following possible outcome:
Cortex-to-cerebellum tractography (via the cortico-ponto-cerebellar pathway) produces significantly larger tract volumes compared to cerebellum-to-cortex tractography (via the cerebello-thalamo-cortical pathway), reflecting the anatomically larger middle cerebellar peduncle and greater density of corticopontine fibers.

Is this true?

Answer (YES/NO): NO